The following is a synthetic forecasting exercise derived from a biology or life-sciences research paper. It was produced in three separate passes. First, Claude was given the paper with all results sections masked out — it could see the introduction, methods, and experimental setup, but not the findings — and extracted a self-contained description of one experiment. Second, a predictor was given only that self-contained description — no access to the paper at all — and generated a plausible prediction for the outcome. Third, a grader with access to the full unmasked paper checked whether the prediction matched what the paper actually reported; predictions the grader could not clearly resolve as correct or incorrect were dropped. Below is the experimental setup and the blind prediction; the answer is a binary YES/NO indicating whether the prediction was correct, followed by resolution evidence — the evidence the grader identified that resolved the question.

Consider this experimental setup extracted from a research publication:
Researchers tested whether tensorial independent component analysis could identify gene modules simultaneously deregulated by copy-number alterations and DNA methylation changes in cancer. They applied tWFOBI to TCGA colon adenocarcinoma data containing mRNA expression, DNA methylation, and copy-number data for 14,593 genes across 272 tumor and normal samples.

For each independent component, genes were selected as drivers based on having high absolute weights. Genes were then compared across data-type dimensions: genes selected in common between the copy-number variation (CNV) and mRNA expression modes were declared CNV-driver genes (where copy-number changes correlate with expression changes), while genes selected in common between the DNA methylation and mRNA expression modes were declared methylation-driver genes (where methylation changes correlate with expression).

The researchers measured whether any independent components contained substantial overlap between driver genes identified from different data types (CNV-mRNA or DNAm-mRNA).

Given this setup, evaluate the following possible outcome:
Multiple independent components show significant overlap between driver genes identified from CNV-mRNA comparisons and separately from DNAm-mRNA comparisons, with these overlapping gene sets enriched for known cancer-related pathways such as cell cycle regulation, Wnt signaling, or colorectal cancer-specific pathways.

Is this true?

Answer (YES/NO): NO